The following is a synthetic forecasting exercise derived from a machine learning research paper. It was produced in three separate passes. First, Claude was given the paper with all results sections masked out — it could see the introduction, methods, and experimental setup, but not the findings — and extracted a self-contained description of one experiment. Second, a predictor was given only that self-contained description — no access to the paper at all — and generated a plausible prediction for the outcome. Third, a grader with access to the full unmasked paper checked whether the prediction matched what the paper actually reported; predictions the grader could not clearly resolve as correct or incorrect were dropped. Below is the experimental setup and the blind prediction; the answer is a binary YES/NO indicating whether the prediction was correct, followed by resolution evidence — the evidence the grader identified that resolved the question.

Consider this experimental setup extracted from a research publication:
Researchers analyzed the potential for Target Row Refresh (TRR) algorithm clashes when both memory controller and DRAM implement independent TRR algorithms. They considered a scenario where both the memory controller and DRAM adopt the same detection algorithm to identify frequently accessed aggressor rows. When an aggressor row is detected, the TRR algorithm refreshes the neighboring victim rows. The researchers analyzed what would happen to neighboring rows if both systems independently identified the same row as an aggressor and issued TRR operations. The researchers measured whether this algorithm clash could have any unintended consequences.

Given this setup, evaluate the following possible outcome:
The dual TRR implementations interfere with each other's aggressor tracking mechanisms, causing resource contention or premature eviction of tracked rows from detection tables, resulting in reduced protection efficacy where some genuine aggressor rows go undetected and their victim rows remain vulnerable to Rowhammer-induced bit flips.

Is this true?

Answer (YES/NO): NO